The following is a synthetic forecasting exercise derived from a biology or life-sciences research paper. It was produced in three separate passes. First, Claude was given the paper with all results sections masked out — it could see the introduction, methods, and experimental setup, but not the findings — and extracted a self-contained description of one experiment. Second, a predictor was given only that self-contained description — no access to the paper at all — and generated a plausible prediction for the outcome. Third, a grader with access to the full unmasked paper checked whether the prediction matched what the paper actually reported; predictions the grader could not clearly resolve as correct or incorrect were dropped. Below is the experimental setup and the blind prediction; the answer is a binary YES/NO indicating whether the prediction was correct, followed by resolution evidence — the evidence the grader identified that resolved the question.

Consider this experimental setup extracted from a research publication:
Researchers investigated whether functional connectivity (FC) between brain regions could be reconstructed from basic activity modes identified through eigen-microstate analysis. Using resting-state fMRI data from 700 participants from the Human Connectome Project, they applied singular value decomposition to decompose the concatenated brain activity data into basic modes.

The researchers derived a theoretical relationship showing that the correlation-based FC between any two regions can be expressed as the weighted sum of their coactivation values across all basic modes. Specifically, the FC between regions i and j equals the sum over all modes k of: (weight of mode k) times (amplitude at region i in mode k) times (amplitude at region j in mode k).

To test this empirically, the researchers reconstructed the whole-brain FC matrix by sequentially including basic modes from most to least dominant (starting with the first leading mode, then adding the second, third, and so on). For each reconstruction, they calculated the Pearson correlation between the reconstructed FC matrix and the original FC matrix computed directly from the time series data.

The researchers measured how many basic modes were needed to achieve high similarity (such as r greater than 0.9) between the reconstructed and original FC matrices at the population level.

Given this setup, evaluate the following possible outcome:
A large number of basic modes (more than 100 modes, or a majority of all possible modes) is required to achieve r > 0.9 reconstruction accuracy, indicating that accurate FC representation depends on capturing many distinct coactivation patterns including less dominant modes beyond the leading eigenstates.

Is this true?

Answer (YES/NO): NO